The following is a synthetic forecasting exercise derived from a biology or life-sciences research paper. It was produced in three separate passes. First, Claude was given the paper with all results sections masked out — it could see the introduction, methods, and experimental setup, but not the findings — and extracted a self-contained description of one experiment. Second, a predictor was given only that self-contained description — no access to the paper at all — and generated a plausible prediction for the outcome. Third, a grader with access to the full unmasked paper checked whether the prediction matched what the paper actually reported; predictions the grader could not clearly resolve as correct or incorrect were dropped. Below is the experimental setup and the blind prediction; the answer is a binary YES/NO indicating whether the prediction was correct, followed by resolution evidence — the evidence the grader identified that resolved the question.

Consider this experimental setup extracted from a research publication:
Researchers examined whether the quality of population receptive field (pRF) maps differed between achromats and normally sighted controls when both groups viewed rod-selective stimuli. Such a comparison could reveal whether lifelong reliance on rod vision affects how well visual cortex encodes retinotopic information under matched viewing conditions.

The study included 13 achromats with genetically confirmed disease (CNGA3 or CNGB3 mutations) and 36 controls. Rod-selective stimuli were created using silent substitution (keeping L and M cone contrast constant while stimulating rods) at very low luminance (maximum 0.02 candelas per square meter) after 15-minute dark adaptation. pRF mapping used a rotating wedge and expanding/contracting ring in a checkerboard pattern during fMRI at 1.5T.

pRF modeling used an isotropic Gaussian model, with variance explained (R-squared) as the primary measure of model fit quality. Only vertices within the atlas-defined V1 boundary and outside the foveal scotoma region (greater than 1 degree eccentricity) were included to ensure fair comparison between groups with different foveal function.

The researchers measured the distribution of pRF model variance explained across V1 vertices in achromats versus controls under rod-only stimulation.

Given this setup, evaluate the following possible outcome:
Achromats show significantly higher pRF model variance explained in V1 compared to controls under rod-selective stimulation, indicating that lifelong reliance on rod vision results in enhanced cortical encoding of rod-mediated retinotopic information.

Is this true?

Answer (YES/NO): NO